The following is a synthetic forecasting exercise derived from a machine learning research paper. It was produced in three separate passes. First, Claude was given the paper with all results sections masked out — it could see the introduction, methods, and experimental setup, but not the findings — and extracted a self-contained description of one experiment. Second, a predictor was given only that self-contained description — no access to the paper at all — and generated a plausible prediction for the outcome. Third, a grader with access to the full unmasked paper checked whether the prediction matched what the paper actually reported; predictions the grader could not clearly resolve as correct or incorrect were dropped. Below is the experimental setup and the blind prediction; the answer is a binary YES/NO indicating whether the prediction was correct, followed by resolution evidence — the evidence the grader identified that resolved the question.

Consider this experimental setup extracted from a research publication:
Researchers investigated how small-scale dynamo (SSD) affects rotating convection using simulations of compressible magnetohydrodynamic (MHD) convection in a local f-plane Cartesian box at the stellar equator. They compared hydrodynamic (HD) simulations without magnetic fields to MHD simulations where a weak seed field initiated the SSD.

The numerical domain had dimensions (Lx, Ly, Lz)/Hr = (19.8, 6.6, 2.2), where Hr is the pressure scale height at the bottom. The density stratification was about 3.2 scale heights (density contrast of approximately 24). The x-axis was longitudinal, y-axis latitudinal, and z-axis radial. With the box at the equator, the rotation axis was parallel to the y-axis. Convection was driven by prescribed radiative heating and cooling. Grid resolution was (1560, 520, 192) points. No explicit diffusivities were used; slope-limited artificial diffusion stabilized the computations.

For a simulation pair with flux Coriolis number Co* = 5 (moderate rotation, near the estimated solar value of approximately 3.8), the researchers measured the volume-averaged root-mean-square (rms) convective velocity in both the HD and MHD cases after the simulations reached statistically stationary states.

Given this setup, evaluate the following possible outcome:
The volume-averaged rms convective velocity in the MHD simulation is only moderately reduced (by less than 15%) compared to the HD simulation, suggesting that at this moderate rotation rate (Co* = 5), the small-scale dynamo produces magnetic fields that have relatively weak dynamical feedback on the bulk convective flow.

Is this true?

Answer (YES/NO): NO